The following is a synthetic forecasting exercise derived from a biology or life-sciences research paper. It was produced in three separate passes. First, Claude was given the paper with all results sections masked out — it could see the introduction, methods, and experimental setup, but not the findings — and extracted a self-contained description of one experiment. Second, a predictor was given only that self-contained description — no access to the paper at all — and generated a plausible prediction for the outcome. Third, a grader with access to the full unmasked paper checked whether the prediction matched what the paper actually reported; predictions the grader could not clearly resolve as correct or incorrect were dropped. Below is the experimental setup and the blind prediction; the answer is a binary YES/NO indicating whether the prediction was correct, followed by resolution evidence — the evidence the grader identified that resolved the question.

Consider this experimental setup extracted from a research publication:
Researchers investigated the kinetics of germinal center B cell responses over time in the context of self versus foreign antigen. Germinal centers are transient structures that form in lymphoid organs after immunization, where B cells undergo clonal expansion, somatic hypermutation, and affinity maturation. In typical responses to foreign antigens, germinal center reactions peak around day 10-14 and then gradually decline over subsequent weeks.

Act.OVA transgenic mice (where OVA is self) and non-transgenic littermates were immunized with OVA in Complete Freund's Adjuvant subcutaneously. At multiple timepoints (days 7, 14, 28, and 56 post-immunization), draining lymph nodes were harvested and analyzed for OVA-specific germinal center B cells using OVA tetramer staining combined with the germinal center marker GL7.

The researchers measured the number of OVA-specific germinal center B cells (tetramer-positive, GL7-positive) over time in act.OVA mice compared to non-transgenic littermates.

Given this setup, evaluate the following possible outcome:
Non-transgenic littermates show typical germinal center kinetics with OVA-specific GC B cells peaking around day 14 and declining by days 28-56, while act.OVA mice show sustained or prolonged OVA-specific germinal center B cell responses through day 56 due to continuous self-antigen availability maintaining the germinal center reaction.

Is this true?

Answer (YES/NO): NO